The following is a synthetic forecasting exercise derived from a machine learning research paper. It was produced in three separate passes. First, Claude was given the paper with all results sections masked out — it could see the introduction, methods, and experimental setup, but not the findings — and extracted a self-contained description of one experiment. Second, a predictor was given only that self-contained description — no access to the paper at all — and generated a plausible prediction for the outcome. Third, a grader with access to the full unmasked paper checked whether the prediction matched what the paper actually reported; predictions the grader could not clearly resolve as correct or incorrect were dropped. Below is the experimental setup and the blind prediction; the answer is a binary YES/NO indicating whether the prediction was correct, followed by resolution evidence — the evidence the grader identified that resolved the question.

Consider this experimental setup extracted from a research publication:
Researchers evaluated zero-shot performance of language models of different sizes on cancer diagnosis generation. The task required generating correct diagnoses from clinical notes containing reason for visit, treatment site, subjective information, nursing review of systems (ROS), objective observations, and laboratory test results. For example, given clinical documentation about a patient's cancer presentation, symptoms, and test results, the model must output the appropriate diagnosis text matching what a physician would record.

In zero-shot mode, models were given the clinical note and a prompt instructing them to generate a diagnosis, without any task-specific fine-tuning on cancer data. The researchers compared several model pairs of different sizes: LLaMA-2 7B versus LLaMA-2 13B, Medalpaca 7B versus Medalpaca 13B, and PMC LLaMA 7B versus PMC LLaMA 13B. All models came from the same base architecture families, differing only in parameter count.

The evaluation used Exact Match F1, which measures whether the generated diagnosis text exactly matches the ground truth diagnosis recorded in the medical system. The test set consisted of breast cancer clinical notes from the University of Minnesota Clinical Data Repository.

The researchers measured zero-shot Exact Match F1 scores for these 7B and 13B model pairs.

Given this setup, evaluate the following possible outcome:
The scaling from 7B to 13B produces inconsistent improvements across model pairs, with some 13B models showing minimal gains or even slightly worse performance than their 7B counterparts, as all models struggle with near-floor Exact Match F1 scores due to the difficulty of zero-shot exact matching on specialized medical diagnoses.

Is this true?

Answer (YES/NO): YES